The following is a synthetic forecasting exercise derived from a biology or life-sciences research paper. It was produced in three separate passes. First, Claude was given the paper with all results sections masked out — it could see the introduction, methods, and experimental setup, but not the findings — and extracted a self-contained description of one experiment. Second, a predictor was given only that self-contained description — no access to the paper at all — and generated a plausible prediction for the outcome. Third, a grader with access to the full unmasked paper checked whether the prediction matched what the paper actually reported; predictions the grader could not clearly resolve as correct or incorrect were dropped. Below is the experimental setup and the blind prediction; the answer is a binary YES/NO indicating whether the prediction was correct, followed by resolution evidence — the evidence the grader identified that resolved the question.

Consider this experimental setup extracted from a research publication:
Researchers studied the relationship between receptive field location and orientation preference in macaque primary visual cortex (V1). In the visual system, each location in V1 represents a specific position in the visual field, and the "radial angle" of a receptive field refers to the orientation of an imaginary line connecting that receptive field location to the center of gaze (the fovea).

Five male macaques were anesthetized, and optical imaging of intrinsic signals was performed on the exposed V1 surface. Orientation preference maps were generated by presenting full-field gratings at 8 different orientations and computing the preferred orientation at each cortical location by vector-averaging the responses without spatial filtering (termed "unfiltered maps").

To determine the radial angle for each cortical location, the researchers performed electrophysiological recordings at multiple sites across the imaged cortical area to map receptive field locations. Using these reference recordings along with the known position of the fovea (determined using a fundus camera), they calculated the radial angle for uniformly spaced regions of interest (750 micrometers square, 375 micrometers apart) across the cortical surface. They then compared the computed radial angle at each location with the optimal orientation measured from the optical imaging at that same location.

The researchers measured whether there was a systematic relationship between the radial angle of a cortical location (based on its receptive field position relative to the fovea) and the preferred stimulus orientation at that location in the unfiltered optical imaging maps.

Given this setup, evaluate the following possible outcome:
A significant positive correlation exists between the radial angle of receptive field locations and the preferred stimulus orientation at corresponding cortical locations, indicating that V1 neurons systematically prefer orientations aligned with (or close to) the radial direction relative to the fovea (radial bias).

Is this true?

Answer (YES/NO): YES